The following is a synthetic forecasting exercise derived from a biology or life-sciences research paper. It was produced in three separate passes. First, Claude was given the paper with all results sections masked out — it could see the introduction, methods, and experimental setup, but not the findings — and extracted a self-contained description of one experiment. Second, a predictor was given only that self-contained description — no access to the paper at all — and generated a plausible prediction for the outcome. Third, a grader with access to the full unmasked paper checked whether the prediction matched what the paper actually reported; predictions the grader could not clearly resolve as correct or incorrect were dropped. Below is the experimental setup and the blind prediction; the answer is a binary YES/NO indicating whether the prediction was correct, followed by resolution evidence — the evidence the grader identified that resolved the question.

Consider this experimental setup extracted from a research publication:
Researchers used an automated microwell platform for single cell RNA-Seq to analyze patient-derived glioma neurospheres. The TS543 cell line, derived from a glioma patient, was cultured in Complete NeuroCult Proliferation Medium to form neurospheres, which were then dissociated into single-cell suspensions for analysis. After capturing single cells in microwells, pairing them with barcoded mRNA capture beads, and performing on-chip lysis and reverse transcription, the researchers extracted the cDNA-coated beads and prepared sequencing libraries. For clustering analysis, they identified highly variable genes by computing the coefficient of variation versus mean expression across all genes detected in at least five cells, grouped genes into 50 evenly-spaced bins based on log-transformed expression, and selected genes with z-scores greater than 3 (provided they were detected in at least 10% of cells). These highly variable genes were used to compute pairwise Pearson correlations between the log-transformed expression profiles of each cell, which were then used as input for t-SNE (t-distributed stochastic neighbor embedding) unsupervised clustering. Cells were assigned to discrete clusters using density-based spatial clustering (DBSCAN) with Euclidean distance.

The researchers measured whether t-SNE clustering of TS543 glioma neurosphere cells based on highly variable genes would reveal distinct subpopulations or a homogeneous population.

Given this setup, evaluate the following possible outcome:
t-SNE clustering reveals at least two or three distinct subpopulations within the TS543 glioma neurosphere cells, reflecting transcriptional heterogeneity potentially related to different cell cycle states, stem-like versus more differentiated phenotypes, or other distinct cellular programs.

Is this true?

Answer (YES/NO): YES